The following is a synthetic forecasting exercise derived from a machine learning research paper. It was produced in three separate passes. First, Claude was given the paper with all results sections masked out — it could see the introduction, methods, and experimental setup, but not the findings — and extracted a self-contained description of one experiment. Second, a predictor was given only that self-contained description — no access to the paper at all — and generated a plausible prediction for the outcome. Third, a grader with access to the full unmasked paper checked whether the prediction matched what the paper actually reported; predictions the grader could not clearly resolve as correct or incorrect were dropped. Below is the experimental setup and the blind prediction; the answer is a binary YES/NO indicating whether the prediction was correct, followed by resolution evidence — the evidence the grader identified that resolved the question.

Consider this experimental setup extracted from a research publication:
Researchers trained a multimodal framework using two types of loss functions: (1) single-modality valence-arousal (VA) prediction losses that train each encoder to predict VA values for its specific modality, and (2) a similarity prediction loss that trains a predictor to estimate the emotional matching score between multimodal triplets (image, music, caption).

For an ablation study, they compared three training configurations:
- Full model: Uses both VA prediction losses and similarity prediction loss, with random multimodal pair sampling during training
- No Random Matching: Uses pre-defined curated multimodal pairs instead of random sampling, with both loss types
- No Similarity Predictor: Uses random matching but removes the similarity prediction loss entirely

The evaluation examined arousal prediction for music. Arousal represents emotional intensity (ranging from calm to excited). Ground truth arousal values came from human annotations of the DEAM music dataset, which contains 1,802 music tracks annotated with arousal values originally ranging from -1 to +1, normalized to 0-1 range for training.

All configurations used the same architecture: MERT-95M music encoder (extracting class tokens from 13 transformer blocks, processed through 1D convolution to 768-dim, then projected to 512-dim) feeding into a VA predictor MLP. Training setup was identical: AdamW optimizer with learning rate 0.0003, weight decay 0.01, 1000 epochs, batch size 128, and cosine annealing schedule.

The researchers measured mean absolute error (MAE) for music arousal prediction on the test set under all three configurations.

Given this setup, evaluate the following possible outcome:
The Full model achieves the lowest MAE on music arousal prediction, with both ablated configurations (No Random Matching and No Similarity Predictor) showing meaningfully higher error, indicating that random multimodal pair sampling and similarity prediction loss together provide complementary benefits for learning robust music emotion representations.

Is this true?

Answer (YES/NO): NO